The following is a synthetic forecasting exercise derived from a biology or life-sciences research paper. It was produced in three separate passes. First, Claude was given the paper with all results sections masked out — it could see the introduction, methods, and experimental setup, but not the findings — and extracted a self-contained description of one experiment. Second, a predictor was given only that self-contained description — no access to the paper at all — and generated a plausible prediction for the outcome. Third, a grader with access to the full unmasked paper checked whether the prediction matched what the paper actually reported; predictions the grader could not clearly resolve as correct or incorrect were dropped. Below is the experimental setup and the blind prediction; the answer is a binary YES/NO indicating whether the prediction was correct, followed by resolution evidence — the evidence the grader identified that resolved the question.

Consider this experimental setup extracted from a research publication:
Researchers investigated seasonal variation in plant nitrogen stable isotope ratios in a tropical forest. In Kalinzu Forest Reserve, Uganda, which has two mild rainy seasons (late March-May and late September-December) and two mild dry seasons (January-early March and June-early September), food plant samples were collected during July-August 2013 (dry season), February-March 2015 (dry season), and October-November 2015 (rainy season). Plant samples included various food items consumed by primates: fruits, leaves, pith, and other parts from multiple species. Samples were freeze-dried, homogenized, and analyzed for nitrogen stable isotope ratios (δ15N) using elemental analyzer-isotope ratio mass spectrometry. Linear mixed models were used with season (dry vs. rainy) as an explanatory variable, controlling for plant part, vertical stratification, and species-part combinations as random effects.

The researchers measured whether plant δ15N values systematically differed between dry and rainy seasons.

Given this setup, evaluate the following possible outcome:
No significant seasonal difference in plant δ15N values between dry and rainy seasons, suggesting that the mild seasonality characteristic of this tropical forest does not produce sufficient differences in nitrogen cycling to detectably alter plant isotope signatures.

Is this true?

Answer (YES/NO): YES